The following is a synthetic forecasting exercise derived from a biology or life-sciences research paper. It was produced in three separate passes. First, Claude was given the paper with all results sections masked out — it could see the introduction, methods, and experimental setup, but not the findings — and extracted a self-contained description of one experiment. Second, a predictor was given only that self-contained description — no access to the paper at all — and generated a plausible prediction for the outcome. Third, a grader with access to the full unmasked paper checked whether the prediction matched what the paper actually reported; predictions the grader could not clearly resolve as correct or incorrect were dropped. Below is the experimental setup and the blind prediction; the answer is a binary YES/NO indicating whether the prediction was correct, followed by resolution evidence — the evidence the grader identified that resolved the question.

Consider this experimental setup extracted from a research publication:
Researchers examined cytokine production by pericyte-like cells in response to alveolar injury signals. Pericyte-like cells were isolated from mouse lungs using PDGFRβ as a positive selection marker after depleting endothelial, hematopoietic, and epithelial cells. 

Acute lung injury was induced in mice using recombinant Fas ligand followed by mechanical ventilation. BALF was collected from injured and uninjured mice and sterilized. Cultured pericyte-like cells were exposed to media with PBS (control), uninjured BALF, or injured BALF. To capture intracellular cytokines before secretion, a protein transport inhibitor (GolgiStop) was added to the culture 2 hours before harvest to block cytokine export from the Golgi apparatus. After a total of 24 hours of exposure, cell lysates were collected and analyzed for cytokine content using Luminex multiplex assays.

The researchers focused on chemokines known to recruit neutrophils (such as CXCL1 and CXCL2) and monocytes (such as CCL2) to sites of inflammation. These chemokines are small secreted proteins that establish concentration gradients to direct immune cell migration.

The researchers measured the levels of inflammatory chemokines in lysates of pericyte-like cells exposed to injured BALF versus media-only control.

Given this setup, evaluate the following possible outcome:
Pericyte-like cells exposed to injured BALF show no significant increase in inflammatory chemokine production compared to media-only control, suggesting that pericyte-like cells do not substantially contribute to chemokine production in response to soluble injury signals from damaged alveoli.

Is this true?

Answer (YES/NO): NO